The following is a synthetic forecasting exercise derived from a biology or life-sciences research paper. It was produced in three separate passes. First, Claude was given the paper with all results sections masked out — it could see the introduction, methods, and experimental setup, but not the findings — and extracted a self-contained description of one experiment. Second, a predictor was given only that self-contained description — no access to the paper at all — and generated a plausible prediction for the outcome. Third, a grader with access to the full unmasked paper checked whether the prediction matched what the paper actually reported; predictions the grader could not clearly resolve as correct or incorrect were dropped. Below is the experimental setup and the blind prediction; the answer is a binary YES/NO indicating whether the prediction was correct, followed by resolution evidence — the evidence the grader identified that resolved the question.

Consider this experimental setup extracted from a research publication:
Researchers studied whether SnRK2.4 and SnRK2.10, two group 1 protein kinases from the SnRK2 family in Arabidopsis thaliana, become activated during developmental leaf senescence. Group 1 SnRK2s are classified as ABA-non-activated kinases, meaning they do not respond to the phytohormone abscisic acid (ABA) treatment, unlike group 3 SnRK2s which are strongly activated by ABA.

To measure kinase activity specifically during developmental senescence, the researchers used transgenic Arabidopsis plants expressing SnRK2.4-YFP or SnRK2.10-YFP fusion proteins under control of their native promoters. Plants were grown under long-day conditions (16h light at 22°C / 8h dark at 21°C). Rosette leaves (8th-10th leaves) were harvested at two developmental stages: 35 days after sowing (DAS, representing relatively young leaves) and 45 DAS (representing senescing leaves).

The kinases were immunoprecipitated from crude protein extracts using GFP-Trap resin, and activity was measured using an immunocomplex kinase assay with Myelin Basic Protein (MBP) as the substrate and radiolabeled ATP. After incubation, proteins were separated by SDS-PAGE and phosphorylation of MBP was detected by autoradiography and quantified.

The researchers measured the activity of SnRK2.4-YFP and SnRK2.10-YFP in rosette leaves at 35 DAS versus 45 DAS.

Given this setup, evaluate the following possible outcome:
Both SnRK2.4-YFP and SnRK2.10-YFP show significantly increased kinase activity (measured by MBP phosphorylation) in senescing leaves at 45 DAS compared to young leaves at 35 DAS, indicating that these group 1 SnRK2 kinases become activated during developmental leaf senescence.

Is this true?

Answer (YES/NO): YES